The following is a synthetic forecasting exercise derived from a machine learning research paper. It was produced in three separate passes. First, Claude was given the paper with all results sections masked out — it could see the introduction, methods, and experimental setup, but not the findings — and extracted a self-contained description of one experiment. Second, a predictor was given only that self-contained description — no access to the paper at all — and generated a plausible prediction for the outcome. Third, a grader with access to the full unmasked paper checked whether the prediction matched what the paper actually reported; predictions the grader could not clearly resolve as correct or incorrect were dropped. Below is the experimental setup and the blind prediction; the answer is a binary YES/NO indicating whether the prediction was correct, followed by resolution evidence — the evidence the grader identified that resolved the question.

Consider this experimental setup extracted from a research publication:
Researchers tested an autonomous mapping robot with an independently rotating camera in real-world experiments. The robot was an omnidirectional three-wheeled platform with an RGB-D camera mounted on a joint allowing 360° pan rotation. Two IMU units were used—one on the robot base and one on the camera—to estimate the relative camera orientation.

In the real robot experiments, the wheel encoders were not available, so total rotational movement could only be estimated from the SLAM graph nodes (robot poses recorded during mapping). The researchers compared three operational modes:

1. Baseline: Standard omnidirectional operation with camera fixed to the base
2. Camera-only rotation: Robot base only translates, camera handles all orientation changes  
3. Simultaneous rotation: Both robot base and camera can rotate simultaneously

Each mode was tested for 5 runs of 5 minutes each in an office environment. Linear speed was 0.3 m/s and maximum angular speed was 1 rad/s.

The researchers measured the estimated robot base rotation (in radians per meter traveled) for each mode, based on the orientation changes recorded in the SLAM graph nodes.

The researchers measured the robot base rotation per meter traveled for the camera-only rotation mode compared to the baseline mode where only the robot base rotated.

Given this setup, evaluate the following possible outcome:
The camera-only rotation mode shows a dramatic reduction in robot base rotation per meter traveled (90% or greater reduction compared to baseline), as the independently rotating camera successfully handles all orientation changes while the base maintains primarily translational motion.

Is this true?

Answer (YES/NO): NO